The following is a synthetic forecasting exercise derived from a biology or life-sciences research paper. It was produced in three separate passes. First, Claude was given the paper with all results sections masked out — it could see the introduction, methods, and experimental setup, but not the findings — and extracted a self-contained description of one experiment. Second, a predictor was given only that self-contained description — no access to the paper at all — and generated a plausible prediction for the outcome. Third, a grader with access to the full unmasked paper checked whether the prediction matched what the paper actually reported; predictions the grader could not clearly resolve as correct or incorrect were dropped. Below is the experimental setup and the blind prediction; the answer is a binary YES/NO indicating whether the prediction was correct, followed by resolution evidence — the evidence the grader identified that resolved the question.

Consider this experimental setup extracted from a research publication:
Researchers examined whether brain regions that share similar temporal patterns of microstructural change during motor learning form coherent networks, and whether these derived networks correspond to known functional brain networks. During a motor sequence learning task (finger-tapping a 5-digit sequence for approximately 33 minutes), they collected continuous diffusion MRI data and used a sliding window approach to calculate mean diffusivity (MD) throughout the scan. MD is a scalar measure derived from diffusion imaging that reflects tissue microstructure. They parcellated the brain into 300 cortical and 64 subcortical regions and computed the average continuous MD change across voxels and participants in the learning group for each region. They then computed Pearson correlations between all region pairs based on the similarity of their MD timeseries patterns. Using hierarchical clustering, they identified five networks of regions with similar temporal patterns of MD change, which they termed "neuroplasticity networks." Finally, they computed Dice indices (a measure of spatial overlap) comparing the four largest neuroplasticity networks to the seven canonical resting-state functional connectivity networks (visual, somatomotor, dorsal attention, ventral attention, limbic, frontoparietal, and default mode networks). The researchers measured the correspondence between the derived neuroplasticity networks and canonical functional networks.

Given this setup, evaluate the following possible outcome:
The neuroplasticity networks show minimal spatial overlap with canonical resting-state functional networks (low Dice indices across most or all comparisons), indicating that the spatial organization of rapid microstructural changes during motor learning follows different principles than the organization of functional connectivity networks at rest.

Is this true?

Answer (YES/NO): NO